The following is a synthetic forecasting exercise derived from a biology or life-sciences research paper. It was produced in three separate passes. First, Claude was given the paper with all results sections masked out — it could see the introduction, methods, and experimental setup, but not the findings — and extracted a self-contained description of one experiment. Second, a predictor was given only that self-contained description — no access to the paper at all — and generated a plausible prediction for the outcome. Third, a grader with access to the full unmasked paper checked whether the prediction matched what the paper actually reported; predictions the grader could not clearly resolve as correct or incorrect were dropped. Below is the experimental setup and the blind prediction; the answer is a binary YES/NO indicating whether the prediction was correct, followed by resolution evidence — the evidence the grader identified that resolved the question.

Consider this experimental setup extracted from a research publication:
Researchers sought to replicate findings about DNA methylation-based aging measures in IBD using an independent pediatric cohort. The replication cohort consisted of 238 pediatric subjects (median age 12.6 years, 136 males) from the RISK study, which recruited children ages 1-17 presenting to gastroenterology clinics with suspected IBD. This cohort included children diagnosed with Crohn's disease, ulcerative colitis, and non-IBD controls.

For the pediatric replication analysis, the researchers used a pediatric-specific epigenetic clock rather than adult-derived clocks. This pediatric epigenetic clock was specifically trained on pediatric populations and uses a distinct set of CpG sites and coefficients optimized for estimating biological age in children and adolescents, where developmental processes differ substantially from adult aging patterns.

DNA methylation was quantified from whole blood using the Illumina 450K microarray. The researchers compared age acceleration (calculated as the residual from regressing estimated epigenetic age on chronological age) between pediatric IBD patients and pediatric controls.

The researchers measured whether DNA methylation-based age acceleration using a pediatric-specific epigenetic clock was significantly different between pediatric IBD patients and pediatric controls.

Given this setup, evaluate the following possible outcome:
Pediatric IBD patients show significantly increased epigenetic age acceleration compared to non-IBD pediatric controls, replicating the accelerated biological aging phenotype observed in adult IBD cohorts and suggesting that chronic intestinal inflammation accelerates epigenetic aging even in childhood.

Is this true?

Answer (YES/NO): YES